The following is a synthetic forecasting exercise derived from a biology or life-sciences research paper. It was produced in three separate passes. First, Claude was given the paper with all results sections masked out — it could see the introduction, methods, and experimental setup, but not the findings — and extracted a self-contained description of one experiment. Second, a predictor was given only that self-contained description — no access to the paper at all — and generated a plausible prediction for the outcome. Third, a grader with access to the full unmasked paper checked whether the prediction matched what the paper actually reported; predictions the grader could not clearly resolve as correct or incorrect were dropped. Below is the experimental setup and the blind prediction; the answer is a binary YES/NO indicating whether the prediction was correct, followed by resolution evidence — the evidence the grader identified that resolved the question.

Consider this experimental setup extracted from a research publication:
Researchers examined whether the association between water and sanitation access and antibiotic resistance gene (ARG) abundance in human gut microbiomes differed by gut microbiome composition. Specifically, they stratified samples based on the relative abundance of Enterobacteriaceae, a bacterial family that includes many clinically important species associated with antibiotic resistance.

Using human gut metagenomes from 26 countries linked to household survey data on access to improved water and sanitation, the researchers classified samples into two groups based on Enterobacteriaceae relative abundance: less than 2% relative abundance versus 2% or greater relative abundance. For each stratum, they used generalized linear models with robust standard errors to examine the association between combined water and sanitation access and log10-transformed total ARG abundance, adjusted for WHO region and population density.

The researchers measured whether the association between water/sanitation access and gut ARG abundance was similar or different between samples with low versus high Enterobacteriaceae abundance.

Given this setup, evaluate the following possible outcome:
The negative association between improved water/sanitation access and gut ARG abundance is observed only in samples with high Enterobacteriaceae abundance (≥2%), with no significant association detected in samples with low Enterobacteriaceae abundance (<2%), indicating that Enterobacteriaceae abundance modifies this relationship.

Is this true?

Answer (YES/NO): NO